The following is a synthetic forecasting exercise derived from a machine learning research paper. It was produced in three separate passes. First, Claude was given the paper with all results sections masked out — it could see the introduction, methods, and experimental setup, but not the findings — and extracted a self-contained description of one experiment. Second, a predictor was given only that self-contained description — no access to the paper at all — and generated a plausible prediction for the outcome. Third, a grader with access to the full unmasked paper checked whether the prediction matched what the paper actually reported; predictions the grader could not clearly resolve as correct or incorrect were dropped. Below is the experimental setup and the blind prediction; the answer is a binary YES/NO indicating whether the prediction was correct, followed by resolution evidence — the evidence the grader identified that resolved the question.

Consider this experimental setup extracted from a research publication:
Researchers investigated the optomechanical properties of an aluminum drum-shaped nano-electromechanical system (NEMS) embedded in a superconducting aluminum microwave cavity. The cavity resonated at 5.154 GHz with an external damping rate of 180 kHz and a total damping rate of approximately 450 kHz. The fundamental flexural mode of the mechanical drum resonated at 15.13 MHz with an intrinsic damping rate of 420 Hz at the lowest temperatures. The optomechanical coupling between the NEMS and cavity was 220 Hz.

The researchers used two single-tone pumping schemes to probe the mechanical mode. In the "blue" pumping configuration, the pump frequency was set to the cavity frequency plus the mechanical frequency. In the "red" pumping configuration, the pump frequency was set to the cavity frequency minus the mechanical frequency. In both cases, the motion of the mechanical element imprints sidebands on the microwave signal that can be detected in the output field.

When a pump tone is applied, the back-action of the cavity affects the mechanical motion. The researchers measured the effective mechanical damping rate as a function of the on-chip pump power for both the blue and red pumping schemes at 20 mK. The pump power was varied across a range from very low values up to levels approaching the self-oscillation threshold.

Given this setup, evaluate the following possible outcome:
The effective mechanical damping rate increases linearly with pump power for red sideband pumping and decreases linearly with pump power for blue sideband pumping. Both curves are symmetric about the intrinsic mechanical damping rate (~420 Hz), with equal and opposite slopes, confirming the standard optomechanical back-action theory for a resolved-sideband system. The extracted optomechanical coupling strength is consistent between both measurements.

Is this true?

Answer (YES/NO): YES